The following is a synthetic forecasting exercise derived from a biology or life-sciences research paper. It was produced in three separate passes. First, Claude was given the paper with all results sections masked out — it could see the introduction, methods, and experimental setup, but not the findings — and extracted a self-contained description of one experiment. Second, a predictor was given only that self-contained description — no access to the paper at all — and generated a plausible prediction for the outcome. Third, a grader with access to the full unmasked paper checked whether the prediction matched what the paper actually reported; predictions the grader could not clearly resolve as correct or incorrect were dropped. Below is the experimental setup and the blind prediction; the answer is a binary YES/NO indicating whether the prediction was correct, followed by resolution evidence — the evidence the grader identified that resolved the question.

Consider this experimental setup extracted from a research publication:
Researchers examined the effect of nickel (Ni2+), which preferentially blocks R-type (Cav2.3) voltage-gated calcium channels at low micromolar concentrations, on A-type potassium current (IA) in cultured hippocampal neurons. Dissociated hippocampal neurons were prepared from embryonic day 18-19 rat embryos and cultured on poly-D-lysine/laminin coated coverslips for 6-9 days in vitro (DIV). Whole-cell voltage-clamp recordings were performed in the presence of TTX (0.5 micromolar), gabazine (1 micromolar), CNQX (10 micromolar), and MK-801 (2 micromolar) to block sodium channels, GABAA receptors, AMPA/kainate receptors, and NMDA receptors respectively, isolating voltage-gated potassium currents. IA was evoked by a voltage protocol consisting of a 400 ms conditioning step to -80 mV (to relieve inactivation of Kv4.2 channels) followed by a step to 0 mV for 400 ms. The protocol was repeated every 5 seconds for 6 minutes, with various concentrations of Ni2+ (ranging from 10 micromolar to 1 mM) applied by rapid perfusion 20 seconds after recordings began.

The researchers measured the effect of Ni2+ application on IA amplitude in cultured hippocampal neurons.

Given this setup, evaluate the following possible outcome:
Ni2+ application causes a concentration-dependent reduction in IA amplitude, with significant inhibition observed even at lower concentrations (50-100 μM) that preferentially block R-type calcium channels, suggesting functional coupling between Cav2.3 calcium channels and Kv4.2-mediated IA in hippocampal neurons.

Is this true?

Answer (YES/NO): YES